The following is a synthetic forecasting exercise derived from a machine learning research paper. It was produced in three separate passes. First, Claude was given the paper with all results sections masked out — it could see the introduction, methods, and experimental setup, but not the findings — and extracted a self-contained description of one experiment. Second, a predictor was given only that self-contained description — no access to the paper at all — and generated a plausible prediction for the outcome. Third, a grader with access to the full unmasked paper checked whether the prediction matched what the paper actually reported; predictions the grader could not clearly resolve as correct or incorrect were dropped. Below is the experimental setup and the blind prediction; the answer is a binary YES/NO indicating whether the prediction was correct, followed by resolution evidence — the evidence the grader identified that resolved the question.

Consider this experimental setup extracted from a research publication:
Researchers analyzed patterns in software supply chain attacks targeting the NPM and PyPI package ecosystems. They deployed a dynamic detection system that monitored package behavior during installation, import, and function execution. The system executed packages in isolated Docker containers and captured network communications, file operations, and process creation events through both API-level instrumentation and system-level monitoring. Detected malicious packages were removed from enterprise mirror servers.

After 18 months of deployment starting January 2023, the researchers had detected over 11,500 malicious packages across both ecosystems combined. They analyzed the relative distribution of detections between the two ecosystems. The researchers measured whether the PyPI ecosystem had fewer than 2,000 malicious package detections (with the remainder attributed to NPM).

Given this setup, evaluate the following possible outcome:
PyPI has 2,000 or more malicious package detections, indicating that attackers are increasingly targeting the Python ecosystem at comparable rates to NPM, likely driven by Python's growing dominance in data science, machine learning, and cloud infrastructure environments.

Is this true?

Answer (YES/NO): NO